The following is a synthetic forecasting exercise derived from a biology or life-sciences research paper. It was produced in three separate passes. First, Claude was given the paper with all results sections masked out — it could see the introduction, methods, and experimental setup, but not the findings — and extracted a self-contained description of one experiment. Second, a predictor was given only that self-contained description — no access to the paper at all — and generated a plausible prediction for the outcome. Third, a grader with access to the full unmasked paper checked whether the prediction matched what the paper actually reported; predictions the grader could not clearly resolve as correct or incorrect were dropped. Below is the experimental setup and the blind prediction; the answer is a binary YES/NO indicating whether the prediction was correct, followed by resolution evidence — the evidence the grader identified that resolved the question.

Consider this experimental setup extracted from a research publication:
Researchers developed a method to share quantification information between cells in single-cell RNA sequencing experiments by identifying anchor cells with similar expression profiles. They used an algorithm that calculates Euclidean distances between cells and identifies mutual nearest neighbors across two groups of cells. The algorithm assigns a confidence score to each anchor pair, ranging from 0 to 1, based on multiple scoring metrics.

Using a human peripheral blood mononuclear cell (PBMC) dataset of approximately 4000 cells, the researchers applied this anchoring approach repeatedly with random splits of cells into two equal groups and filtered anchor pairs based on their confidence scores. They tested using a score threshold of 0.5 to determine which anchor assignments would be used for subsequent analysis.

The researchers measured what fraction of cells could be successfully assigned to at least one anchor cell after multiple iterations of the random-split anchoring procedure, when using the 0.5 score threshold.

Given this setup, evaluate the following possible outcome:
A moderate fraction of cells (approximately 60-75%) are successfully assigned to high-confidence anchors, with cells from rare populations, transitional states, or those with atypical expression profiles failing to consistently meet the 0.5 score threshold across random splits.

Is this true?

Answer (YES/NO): NO